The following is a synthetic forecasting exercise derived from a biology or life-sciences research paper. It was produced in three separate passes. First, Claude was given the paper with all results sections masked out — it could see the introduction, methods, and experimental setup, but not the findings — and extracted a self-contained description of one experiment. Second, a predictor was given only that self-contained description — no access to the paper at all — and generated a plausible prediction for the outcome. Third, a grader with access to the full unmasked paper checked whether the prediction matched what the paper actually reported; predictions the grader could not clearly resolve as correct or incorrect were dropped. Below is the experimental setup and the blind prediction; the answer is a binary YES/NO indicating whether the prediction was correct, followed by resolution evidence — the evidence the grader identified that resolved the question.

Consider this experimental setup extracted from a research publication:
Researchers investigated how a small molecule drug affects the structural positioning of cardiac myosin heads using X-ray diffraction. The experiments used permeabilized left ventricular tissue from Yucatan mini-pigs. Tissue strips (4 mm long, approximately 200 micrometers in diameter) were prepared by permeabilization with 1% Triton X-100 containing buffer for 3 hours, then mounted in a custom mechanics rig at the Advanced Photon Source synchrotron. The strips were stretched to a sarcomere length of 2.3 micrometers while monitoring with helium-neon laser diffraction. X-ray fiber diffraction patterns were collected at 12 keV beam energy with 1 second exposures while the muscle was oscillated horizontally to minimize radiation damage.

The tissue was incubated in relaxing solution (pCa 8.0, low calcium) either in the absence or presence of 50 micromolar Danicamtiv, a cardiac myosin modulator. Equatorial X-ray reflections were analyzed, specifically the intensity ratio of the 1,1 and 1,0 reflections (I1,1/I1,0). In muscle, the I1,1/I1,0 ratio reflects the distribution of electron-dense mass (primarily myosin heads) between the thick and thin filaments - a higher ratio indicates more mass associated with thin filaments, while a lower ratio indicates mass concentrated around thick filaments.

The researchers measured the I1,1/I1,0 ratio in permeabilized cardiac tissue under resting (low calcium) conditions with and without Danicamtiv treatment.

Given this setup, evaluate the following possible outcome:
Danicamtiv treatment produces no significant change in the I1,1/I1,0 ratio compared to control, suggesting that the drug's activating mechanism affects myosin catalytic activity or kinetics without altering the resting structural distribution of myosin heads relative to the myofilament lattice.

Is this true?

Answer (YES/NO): NO